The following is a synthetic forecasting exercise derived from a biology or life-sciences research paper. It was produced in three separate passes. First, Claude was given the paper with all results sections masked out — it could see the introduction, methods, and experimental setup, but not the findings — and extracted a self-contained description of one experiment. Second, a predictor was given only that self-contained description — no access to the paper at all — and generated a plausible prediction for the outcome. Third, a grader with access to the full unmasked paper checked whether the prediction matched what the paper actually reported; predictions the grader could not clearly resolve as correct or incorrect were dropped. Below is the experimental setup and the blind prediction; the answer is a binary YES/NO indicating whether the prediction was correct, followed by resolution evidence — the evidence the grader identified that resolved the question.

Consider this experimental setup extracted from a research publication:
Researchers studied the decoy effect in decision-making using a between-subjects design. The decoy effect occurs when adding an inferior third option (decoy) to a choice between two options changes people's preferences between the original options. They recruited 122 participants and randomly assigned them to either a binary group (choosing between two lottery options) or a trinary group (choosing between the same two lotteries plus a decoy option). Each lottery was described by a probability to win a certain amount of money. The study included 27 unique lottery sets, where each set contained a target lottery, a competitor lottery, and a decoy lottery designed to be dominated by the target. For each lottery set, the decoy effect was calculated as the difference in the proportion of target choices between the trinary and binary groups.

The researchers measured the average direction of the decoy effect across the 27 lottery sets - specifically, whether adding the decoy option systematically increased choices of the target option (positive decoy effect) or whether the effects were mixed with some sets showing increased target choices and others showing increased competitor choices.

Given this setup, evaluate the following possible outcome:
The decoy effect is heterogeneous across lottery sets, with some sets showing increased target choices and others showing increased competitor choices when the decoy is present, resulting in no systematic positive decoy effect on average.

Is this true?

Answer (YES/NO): YES